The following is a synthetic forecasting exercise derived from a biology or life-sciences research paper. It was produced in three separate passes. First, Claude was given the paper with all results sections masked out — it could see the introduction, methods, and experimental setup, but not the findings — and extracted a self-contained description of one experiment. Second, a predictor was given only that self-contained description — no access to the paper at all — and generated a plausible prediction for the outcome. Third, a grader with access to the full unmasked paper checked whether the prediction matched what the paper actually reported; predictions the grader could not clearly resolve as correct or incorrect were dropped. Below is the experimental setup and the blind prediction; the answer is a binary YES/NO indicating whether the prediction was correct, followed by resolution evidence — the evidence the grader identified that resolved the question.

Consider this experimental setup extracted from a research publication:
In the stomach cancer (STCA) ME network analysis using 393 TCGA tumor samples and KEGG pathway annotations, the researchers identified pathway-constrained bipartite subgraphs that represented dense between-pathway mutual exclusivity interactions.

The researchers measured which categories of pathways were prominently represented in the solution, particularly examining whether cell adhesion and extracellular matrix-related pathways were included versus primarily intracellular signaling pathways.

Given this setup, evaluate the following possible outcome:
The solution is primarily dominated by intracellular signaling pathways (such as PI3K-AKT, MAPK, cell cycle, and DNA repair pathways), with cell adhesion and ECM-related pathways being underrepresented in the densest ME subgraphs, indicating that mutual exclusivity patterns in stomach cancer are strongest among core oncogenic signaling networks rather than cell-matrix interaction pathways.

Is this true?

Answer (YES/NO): NO